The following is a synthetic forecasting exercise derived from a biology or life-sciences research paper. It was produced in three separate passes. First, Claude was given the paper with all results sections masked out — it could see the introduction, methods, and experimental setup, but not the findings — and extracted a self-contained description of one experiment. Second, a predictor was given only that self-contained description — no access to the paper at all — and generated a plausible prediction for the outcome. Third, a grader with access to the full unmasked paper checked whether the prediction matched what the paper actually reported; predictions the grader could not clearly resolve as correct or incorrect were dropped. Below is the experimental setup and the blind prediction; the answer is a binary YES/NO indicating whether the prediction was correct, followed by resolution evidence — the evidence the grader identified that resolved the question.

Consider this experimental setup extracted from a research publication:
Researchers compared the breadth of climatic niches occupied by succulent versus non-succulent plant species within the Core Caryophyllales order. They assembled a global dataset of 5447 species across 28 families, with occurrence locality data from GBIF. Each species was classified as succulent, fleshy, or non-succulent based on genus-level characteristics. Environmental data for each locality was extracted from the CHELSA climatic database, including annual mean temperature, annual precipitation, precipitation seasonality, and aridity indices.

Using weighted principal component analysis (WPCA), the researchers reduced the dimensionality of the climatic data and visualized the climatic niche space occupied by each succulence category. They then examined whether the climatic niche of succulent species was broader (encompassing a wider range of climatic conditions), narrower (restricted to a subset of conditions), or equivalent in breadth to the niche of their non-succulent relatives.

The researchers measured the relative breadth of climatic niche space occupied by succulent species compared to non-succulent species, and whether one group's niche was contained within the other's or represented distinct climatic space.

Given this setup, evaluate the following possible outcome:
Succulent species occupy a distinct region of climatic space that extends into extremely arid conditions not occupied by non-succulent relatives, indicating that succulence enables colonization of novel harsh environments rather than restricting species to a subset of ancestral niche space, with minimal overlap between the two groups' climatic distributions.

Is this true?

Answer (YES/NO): NO